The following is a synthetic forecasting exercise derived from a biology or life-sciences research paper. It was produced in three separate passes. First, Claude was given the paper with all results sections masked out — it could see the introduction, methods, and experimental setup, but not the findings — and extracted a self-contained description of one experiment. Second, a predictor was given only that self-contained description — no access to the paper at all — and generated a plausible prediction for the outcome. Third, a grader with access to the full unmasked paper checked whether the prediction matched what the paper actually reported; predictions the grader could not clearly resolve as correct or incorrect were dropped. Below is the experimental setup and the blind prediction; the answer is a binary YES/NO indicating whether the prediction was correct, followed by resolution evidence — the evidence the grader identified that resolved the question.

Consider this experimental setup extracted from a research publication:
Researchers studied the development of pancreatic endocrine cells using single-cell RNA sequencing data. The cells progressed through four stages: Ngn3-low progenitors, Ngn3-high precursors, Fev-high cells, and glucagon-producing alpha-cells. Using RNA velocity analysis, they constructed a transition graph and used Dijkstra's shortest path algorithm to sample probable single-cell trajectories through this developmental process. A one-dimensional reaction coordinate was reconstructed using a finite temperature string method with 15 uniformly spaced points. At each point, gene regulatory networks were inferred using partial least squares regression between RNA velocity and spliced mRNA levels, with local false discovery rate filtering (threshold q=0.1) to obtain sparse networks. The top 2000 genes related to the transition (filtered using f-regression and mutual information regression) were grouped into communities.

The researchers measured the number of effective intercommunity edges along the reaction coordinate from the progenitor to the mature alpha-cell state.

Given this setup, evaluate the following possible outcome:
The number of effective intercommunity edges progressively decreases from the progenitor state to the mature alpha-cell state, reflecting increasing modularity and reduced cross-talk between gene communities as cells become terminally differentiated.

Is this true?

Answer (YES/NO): NO